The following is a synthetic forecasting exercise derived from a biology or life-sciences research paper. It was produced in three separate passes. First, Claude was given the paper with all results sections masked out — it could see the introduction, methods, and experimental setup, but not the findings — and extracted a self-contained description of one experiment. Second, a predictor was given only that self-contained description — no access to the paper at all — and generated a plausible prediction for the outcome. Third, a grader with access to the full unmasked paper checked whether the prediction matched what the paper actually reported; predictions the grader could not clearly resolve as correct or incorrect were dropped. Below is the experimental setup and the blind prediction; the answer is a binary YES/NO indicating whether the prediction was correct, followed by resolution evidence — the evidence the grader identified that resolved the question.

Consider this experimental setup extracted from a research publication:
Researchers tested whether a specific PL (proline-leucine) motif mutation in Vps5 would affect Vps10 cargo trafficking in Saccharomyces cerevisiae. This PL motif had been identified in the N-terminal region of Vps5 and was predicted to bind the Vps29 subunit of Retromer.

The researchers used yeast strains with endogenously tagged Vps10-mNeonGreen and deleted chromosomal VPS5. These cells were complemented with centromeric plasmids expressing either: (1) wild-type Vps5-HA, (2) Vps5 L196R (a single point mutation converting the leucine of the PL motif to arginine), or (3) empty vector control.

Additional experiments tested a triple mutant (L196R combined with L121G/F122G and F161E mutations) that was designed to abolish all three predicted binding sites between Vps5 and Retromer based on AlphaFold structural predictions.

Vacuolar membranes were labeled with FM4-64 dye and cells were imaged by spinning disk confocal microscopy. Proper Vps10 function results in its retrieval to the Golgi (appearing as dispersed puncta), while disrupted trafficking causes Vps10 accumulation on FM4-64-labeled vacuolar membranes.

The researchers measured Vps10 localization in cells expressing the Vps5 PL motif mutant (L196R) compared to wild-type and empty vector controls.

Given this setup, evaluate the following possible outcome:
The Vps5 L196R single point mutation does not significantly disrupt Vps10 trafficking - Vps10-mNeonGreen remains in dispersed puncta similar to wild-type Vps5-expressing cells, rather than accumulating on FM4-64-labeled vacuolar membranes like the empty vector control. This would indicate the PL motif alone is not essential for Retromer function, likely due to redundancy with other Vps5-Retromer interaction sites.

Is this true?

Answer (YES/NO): NO